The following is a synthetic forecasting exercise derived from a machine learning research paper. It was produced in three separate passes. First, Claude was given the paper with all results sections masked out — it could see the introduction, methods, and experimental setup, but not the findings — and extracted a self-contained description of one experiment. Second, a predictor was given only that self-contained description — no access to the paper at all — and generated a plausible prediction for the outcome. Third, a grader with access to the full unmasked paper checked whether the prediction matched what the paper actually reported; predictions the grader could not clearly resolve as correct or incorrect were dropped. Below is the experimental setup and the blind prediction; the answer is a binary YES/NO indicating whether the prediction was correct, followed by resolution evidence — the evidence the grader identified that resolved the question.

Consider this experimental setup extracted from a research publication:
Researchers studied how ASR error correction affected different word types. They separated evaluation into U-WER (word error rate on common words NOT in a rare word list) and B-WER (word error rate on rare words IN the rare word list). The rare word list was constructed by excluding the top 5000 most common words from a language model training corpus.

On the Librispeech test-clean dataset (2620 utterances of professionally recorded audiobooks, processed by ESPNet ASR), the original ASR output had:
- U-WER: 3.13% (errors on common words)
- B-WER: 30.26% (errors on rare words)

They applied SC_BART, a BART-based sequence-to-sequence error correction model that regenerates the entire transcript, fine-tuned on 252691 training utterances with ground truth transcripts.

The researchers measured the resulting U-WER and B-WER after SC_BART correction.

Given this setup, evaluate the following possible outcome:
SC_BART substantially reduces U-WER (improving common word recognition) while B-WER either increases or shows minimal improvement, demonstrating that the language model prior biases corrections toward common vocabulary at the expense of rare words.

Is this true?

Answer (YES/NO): NO